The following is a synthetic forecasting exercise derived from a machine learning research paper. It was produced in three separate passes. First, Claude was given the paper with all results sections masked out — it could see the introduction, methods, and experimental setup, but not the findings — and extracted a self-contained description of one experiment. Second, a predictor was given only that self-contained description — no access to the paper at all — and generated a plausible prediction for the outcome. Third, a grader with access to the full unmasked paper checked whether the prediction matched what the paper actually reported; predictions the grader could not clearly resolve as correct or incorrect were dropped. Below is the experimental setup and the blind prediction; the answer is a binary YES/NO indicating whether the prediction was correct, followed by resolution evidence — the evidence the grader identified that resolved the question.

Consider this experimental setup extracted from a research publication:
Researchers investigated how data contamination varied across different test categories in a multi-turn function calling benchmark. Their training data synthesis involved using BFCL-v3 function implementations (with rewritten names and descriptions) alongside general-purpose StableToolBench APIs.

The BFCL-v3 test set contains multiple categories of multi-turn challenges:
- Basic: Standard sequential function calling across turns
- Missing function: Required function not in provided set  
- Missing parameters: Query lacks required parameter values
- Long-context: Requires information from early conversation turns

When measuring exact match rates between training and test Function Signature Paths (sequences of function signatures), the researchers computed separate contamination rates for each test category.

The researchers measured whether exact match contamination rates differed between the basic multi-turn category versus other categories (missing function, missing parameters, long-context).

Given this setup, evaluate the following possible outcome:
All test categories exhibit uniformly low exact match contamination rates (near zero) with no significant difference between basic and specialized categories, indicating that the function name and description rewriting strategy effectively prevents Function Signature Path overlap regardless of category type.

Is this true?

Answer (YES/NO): NO